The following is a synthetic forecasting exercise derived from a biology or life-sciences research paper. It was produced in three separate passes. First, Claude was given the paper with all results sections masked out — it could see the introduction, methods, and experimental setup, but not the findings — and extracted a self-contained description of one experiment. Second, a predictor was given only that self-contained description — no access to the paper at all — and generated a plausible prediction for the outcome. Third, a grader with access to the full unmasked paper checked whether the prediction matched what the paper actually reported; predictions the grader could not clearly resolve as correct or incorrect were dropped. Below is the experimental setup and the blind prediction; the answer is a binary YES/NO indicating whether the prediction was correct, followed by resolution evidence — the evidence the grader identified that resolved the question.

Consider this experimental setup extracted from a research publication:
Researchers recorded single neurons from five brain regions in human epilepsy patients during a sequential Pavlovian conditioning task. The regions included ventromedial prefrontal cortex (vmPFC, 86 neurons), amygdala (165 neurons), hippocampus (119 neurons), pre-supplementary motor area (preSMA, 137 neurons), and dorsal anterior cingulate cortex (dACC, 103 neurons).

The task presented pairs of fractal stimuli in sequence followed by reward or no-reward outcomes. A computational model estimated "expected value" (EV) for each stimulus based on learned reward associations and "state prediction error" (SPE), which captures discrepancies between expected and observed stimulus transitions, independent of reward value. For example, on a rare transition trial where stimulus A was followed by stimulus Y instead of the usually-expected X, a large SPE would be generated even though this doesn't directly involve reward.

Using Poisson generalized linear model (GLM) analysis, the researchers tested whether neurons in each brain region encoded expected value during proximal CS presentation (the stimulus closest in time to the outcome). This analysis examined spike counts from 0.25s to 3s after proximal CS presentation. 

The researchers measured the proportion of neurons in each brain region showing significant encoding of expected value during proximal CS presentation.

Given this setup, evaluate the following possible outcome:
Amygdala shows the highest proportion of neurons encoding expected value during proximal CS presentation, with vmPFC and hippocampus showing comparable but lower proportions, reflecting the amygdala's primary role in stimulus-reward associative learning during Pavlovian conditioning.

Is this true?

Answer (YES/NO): NO